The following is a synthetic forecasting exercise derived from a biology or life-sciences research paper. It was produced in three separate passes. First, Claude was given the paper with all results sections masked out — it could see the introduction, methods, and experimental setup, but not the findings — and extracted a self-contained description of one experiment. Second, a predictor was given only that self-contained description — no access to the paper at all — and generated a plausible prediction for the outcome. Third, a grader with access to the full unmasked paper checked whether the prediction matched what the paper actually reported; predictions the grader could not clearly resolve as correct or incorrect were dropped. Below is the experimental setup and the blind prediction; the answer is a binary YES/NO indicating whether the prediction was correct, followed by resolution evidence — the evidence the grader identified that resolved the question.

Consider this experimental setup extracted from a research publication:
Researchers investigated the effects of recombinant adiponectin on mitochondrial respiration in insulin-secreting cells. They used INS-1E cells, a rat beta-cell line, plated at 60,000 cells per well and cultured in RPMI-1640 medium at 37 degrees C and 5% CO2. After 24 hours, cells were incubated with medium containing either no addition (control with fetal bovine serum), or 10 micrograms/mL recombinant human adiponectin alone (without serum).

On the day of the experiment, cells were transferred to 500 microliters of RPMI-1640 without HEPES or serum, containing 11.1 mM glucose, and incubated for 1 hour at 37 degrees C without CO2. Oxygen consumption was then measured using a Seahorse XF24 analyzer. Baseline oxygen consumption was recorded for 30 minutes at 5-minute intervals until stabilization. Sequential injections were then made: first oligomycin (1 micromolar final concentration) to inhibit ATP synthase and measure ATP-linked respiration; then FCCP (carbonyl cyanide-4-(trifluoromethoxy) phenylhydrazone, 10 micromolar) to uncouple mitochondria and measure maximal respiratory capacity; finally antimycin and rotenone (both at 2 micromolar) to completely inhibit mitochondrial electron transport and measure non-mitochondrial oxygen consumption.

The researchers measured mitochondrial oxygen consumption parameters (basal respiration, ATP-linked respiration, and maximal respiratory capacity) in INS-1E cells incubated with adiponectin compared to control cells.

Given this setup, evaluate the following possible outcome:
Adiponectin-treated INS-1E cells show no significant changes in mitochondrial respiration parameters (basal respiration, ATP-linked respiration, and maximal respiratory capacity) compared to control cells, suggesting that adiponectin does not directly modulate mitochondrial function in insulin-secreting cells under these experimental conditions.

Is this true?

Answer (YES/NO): NO